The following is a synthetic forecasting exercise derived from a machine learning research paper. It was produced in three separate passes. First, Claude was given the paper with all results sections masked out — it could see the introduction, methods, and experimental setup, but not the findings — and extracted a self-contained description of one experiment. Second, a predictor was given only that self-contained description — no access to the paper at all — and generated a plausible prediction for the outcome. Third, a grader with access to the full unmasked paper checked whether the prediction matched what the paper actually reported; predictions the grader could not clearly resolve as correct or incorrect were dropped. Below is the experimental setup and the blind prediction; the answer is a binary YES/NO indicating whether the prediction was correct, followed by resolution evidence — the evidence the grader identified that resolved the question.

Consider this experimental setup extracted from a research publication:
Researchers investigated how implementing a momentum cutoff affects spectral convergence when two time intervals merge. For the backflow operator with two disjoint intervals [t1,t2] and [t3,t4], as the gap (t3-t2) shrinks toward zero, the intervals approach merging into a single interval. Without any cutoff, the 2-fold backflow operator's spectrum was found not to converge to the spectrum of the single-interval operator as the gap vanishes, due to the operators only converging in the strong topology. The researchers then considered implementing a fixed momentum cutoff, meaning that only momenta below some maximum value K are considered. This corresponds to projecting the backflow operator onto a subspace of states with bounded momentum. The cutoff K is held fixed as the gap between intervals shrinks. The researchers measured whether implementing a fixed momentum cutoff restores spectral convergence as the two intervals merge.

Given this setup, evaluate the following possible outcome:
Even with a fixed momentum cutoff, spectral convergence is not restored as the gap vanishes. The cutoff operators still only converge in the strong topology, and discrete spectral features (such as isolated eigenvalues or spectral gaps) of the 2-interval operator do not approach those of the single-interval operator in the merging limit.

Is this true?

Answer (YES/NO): NO